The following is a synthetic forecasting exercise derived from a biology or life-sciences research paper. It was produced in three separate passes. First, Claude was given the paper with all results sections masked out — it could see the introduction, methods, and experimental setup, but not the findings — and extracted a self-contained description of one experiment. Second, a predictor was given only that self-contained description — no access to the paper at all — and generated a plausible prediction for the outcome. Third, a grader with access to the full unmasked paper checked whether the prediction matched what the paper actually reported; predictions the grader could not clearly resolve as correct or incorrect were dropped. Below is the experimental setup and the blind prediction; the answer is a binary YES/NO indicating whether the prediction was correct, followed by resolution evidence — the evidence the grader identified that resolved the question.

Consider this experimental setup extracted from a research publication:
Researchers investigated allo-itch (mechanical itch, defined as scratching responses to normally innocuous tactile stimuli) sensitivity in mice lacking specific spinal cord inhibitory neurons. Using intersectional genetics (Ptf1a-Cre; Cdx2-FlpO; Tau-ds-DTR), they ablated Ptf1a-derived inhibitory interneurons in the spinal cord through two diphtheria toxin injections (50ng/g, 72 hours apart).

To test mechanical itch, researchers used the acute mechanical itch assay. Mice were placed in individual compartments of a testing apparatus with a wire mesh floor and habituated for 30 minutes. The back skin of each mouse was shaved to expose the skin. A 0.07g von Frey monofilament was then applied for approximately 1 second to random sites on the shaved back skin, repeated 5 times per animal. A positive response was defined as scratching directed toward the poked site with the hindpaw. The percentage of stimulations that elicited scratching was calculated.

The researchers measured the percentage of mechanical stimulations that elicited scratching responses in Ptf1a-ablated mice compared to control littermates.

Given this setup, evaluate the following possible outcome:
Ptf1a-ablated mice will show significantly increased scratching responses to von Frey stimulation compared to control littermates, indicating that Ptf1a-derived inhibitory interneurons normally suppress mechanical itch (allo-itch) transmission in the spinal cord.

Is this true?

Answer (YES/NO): NO